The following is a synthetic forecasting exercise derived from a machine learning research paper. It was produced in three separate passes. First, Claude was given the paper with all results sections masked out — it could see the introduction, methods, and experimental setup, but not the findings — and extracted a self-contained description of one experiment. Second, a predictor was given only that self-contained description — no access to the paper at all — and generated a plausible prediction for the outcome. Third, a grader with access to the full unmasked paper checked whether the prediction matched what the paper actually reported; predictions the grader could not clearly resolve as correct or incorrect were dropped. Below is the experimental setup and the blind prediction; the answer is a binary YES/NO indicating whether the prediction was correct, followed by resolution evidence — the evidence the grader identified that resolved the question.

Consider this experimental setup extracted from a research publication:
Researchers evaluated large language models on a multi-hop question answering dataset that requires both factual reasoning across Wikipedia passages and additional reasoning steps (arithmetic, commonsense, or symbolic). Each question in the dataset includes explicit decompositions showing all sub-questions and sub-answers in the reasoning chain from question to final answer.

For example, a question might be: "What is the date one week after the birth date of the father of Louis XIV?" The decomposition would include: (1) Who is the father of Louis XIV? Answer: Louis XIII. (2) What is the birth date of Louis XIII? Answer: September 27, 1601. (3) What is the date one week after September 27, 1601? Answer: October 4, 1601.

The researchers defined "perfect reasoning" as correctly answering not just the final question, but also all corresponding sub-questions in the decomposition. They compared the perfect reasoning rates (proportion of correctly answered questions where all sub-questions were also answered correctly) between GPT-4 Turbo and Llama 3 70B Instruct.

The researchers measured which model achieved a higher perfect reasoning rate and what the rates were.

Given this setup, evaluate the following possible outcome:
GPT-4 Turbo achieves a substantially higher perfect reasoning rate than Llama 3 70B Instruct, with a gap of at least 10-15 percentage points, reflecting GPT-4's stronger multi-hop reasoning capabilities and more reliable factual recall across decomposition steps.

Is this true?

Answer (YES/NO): NO